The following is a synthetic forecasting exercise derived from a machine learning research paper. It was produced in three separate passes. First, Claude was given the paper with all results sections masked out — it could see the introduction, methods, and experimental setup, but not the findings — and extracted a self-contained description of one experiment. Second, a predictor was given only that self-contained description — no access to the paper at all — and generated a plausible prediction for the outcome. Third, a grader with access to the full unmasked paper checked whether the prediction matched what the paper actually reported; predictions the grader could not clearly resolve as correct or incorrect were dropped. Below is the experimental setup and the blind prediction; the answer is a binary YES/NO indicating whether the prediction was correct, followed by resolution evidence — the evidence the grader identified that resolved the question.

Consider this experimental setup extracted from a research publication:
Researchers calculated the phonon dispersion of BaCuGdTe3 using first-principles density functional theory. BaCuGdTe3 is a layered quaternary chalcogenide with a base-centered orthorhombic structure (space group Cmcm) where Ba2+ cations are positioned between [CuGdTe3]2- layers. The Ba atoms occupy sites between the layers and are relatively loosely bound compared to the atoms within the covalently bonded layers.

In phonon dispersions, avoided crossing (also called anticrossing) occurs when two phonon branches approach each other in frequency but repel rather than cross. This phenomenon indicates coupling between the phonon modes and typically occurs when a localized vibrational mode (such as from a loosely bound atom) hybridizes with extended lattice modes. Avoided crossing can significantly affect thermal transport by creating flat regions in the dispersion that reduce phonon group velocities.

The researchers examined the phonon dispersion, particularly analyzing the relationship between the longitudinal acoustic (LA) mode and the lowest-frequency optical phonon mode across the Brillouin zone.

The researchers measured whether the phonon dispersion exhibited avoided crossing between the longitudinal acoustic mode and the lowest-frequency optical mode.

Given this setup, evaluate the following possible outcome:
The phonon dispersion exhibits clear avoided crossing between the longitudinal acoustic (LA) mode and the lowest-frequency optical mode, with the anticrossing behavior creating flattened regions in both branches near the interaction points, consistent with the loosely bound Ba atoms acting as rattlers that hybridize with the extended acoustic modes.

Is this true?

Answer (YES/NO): NO